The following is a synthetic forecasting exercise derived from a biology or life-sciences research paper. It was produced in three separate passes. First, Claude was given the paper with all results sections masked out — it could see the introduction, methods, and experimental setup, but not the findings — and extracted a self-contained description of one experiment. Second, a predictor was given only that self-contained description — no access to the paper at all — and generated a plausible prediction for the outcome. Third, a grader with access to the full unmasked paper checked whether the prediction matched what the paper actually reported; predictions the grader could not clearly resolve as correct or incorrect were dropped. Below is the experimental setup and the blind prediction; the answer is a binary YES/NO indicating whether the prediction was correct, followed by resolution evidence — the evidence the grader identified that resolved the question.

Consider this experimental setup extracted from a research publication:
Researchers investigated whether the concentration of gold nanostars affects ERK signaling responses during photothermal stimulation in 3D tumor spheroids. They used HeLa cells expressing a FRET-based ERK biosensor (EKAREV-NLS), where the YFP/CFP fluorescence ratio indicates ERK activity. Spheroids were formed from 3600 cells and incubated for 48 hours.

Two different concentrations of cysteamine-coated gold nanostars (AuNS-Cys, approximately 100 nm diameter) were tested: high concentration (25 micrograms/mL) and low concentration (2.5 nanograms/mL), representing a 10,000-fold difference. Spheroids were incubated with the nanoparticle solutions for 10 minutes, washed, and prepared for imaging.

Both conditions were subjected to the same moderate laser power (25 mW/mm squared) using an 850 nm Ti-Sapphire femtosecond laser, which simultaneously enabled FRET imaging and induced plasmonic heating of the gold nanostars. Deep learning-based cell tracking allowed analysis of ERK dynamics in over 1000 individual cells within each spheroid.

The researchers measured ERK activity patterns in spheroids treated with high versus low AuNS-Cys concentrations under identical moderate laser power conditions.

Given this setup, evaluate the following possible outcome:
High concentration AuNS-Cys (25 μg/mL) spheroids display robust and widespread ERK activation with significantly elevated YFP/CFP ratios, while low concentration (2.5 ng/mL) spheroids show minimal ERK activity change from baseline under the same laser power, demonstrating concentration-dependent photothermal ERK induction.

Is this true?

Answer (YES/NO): NO